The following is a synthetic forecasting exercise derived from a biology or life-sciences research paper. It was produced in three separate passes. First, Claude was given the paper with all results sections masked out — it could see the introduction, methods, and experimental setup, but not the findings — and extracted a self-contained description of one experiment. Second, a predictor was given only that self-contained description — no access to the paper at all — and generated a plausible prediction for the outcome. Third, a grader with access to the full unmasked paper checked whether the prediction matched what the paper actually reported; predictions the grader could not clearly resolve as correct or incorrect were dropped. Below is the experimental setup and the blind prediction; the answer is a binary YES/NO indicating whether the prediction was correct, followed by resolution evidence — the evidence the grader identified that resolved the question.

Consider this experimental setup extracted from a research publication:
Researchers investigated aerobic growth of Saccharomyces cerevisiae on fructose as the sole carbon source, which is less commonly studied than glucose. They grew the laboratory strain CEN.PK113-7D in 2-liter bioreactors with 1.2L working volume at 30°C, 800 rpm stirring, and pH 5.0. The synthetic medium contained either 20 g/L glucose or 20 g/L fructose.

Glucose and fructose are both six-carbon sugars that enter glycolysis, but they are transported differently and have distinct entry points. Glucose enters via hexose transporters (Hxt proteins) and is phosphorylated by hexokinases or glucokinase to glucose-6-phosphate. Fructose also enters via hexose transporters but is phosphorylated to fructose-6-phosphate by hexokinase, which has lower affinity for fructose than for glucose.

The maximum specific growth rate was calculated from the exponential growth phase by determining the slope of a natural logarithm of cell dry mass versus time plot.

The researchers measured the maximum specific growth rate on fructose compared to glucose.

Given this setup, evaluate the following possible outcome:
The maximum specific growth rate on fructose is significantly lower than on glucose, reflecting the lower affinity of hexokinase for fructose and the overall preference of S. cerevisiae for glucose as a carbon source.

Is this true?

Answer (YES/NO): NO